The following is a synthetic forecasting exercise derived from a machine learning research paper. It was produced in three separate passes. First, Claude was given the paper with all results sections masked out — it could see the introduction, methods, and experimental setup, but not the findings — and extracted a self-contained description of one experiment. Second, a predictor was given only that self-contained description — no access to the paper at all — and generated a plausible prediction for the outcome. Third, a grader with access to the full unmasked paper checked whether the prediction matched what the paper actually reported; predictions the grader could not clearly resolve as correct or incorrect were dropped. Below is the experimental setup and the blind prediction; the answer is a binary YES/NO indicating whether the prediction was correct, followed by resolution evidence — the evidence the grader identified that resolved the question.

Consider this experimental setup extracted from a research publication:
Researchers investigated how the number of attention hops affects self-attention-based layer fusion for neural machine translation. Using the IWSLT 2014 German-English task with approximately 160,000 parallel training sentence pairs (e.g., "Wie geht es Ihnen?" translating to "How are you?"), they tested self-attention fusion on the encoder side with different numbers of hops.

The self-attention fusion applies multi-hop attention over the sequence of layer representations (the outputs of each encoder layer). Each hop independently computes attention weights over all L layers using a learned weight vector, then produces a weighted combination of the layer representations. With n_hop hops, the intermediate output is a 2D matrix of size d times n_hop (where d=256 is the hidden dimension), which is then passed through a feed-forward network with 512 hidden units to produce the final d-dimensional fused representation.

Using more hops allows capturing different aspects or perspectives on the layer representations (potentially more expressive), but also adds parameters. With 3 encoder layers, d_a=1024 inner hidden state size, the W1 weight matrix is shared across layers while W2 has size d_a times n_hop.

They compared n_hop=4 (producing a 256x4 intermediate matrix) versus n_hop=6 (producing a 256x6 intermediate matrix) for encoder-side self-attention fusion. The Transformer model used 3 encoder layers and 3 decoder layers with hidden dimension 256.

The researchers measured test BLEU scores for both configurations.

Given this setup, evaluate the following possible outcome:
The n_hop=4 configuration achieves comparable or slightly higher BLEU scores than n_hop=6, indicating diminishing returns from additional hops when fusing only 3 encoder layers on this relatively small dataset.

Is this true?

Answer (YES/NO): NO